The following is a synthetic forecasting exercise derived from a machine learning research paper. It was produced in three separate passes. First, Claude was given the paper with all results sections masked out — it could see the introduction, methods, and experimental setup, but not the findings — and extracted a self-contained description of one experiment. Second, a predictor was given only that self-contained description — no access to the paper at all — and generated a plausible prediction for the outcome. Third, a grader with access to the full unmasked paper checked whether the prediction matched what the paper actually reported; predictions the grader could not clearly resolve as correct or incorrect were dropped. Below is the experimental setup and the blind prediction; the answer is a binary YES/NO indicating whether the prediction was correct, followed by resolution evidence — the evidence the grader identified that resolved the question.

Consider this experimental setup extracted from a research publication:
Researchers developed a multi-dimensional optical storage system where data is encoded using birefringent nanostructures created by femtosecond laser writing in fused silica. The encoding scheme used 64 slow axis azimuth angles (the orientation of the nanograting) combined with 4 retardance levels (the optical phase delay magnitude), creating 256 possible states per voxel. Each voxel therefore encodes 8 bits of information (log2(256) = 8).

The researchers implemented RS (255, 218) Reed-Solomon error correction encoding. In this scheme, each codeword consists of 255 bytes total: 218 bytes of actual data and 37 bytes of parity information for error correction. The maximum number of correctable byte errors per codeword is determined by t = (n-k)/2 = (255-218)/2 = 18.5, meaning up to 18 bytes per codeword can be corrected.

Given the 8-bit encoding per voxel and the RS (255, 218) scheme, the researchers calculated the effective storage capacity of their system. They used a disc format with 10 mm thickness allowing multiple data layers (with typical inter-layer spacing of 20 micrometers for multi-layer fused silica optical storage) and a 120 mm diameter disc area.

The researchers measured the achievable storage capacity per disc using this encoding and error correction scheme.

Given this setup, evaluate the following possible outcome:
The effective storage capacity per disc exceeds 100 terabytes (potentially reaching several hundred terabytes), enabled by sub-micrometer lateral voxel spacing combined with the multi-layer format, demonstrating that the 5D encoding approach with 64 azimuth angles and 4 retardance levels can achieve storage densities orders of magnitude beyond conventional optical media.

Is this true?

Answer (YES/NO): NO